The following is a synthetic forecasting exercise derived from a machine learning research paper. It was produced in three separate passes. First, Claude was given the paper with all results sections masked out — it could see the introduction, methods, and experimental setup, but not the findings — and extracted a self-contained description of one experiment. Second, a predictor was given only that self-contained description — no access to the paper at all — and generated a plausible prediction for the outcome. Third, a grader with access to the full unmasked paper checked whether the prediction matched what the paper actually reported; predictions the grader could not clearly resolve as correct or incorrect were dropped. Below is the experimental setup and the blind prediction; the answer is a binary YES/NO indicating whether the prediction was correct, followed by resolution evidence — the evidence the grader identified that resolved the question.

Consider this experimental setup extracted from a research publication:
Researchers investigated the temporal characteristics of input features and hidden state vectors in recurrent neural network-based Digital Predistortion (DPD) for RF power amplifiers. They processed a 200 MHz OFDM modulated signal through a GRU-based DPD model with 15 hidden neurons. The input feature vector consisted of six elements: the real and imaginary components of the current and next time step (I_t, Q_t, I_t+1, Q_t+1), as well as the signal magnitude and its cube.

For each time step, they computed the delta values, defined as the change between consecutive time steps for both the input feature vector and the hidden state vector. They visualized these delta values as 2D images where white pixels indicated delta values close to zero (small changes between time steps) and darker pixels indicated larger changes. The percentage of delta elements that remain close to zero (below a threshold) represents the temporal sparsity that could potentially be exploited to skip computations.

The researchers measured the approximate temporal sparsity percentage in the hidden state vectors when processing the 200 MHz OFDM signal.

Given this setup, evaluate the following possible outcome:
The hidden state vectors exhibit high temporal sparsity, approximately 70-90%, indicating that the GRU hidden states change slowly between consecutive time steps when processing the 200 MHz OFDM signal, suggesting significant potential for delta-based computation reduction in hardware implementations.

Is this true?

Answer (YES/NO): NO